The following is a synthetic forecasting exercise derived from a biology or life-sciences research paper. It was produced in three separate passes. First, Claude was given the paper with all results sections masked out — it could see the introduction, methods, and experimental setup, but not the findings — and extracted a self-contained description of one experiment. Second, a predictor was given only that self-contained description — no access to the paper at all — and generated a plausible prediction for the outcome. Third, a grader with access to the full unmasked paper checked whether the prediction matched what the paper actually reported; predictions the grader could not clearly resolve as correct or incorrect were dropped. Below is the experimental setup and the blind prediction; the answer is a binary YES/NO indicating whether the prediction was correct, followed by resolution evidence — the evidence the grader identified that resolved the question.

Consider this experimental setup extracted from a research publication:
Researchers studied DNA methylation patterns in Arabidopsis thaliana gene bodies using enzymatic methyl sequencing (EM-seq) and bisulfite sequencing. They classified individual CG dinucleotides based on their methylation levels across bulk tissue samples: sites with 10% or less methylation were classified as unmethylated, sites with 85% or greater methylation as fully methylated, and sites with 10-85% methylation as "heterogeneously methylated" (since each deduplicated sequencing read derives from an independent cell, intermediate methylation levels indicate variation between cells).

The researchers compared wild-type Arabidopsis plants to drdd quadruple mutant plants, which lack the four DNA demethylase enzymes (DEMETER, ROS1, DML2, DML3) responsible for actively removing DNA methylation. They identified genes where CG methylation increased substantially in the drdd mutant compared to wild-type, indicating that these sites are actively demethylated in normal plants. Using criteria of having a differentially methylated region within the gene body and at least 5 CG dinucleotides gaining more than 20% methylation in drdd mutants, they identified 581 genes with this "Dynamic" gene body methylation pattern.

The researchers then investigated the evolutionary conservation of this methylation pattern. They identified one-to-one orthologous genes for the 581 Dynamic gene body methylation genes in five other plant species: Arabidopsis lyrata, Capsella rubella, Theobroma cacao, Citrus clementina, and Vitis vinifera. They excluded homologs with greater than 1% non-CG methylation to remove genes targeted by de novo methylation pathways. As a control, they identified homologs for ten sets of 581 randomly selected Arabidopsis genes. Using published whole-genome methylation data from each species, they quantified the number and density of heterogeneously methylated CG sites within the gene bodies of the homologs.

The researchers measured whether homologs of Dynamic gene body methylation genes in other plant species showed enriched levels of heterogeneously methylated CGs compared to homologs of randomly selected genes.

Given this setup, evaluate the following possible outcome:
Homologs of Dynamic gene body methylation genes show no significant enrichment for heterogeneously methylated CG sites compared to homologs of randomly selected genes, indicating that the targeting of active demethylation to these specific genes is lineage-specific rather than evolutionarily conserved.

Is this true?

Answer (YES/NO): NO